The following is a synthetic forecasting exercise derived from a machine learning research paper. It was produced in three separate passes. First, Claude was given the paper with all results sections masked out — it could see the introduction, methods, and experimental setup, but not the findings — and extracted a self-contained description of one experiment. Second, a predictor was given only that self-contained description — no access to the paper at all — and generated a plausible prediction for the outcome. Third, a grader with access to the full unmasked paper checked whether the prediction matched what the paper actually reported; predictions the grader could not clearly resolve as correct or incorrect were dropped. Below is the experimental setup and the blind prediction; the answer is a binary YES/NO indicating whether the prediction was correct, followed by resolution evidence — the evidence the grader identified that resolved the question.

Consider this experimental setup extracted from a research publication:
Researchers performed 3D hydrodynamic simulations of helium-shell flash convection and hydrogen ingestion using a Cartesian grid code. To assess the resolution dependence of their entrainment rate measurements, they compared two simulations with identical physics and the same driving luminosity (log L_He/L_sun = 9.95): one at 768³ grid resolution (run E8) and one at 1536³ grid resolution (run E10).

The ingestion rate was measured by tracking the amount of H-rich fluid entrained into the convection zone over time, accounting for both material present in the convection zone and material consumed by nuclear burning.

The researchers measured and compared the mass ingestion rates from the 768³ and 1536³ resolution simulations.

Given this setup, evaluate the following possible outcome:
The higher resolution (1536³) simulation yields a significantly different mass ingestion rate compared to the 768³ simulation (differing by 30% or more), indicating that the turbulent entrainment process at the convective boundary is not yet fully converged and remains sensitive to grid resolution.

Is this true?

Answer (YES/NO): NO